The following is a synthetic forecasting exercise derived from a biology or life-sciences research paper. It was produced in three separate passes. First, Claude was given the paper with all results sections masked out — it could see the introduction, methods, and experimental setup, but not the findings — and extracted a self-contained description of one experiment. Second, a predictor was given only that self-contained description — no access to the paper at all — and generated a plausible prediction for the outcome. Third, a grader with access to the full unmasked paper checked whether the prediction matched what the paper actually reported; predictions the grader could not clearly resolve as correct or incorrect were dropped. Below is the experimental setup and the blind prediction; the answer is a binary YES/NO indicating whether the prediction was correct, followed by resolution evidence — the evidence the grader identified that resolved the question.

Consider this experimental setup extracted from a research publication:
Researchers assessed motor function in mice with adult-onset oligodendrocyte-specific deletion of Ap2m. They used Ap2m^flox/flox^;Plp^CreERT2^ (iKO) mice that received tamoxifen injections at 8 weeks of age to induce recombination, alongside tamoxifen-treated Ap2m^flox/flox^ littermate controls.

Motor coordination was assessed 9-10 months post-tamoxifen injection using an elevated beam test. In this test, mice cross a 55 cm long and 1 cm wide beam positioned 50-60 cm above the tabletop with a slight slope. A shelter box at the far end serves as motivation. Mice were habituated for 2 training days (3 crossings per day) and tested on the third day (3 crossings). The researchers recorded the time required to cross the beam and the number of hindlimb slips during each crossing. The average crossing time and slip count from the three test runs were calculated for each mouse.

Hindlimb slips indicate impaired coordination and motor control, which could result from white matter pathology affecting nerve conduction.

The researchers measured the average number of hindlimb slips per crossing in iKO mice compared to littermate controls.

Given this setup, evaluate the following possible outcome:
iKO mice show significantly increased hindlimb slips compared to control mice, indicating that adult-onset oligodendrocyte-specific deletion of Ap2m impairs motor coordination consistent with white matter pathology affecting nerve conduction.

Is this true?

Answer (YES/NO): YES